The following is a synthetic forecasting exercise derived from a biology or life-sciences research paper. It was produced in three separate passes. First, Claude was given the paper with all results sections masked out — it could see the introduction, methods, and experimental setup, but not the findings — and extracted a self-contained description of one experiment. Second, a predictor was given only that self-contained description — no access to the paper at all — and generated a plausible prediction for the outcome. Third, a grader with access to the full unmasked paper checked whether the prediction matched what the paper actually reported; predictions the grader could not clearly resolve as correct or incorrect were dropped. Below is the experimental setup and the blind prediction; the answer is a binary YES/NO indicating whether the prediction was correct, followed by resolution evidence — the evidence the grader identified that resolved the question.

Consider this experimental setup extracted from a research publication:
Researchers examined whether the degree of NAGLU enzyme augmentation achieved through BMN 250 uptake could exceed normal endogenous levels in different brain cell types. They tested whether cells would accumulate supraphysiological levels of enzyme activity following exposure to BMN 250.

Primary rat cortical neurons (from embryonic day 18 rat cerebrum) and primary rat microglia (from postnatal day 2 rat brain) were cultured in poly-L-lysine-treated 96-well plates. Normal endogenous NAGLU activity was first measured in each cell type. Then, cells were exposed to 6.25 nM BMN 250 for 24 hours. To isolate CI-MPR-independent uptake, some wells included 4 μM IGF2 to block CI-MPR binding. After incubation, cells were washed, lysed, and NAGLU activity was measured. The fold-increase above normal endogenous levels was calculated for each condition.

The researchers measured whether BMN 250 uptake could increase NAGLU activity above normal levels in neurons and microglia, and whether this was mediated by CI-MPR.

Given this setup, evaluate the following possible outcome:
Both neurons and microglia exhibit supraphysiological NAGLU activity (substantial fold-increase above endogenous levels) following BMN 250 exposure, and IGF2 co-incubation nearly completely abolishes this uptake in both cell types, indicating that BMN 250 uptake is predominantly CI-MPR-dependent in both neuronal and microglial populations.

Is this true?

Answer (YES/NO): NO